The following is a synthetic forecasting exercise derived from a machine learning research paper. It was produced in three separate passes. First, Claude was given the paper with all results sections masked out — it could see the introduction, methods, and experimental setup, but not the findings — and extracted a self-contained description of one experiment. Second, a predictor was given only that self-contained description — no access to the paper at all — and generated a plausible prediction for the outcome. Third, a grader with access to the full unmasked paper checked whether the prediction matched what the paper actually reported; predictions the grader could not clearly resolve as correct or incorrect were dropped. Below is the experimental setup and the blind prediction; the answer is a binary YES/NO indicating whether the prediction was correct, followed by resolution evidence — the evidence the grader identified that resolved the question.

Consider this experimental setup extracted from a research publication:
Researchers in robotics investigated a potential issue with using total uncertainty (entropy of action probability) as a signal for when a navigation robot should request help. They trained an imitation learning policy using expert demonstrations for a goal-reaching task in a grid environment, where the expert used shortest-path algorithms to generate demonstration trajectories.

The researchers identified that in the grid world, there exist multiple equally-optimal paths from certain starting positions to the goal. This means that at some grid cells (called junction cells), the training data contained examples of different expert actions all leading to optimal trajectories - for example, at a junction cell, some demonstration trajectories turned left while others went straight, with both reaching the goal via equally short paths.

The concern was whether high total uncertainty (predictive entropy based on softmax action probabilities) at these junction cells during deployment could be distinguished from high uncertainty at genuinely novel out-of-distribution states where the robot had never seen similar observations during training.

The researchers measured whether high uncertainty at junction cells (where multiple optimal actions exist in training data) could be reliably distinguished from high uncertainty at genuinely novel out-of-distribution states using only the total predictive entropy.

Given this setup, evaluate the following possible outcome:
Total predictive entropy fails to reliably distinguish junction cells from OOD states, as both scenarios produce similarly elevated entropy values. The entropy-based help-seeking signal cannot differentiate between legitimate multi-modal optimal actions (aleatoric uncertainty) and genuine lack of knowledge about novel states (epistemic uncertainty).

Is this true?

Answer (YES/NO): YES